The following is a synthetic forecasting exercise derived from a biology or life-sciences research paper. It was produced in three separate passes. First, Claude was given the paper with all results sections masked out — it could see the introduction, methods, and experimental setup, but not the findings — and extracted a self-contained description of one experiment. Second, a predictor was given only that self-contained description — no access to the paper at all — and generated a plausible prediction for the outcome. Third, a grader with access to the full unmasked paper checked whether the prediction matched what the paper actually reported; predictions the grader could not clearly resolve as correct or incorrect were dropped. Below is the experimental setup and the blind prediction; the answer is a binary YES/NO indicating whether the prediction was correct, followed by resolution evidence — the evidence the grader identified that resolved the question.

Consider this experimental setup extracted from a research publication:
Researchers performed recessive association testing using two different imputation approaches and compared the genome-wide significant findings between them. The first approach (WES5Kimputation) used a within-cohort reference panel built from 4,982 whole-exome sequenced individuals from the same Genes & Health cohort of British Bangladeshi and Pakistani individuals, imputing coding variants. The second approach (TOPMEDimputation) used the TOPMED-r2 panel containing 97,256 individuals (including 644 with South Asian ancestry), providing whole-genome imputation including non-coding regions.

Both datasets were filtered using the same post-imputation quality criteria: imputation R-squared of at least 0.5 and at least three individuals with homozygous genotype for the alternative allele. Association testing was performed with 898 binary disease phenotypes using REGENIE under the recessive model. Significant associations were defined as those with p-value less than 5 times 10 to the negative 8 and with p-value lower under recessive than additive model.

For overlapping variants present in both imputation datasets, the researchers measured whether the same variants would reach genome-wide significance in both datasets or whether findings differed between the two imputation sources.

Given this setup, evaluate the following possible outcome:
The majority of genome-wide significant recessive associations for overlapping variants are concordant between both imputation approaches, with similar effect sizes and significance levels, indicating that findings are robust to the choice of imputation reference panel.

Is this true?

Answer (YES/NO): NO